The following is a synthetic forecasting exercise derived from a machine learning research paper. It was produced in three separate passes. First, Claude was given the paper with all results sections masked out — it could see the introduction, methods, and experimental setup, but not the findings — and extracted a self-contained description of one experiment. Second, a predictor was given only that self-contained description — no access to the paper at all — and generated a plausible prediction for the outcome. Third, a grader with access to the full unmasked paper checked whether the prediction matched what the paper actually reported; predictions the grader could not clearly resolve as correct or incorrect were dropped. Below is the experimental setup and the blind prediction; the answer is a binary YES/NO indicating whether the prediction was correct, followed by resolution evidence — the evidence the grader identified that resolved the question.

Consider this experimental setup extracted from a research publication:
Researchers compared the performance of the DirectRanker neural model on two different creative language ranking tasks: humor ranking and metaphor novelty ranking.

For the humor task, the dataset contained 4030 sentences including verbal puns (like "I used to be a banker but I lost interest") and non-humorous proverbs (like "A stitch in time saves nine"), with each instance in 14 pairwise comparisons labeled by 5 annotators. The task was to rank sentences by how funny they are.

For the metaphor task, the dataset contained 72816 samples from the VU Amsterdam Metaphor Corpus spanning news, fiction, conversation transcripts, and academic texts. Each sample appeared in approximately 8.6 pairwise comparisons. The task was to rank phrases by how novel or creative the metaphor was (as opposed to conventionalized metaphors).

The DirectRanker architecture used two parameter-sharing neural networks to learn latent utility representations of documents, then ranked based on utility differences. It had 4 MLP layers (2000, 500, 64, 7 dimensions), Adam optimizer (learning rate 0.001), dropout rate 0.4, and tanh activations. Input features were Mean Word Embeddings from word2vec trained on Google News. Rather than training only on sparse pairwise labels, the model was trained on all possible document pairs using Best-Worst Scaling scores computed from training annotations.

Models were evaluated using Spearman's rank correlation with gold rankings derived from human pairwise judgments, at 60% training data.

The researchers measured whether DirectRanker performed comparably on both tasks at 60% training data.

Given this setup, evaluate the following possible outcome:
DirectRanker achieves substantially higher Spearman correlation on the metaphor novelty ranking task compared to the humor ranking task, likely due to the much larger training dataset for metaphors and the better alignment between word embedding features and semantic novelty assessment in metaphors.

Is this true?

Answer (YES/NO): YES